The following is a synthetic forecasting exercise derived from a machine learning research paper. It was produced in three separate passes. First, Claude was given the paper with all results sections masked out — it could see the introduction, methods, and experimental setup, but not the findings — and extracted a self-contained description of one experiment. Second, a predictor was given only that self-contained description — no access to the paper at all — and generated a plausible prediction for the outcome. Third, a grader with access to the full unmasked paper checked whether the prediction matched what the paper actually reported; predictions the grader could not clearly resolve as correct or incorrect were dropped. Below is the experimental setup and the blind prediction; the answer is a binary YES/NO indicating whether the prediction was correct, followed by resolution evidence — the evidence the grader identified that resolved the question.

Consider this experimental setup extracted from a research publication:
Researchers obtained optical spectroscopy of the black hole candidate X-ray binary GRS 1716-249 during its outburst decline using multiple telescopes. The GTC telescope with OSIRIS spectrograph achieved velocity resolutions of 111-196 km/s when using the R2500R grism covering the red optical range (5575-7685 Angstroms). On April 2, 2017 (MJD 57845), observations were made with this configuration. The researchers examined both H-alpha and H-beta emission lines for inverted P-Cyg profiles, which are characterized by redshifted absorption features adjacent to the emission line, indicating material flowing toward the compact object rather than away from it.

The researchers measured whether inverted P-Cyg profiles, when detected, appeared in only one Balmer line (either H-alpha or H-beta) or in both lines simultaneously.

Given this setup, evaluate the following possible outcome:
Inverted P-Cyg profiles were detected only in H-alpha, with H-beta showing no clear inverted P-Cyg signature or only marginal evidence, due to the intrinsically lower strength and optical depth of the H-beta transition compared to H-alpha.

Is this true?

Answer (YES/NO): NO